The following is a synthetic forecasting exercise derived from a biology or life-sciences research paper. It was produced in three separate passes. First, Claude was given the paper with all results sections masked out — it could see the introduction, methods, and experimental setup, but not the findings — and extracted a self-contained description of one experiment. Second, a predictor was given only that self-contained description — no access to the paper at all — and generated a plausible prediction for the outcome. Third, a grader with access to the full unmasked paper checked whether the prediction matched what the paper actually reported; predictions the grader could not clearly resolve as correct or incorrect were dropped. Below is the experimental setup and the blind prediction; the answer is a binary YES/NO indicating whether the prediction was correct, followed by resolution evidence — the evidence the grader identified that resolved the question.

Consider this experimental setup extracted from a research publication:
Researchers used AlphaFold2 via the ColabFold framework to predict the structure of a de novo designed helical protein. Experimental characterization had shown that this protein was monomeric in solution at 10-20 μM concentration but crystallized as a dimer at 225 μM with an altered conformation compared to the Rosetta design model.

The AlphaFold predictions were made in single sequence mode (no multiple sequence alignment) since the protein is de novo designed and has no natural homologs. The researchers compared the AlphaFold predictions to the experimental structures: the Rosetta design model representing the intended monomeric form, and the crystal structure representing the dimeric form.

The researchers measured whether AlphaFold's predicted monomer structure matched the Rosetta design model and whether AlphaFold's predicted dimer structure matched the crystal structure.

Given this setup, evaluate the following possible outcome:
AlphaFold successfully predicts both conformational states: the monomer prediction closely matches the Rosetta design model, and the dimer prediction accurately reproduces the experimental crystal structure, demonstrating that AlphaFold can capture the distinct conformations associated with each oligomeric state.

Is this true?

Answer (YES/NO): YES